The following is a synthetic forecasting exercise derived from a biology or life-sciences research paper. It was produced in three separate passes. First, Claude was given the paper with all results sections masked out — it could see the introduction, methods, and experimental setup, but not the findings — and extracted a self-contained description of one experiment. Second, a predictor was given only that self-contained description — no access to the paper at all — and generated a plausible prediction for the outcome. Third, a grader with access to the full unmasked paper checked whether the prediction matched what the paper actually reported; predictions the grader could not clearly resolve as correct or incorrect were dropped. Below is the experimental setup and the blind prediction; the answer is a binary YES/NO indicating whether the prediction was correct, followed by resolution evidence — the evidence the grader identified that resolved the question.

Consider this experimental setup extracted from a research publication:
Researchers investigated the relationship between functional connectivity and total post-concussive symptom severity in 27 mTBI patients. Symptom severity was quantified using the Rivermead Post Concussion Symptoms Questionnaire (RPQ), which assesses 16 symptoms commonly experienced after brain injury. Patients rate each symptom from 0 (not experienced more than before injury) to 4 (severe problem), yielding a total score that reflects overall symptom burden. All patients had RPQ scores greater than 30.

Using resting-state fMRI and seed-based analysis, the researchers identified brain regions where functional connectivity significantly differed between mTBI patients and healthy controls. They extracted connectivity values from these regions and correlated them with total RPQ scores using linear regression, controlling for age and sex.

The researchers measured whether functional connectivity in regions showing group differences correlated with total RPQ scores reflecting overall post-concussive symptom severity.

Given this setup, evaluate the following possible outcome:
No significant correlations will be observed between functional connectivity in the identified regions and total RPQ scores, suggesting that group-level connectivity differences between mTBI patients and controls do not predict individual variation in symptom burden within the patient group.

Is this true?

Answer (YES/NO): YES